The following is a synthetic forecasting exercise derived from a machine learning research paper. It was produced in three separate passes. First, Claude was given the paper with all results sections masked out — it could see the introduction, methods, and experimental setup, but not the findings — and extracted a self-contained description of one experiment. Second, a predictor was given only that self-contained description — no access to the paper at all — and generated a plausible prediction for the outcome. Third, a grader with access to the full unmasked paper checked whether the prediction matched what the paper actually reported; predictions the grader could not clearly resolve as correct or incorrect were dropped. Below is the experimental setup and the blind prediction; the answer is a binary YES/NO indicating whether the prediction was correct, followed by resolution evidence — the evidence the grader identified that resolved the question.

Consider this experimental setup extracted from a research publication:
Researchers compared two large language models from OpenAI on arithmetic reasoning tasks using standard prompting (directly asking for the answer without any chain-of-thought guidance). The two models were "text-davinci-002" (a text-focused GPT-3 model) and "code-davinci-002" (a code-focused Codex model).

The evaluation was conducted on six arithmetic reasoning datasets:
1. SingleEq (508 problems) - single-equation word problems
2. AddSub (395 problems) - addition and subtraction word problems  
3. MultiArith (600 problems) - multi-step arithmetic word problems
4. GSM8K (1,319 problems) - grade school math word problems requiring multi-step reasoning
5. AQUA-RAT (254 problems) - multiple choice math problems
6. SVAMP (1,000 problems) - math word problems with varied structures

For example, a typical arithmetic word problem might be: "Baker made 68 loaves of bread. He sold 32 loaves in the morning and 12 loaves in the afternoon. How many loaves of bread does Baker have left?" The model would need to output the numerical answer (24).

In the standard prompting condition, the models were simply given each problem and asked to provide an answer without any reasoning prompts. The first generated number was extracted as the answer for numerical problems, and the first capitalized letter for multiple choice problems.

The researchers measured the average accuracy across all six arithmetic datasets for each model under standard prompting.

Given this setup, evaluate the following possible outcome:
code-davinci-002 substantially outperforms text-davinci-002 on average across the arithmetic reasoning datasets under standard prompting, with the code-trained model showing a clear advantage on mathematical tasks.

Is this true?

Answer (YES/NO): NO